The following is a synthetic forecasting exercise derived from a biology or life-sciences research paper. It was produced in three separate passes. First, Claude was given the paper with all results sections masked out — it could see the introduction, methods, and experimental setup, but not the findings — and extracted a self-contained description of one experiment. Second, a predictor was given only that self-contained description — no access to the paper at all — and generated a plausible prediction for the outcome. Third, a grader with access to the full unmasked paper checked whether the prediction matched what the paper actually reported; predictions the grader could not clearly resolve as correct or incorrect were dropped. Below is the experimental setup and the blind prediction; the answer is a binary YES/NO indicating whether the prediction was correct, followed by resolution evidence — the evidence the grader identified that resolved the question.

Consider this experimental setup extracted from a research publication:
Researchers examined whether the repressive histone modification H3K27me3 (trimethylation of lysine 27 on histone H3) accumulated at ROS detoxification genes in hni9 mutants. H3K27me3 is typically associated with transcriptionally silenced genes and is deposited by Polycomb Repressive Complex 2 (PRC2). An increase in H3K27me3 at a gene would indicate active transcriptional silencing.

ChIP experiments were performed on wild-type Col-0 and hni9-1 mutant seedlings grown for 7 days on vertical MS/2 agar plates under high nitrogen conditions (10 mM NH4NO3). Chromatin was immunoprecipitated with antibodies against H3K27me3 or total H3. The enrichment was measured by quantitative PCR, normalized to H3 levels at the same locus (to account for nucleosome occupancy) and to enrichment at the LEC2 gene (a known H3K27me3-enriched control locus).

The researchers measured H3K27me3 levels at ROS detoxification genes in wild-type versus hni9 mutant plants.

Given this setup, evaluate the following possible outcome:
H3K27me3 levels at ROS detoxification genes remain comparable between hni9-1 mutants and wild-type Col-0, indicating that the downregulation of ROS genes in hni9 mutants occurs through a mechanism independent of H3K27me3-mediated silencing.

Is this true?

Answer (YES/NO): YES